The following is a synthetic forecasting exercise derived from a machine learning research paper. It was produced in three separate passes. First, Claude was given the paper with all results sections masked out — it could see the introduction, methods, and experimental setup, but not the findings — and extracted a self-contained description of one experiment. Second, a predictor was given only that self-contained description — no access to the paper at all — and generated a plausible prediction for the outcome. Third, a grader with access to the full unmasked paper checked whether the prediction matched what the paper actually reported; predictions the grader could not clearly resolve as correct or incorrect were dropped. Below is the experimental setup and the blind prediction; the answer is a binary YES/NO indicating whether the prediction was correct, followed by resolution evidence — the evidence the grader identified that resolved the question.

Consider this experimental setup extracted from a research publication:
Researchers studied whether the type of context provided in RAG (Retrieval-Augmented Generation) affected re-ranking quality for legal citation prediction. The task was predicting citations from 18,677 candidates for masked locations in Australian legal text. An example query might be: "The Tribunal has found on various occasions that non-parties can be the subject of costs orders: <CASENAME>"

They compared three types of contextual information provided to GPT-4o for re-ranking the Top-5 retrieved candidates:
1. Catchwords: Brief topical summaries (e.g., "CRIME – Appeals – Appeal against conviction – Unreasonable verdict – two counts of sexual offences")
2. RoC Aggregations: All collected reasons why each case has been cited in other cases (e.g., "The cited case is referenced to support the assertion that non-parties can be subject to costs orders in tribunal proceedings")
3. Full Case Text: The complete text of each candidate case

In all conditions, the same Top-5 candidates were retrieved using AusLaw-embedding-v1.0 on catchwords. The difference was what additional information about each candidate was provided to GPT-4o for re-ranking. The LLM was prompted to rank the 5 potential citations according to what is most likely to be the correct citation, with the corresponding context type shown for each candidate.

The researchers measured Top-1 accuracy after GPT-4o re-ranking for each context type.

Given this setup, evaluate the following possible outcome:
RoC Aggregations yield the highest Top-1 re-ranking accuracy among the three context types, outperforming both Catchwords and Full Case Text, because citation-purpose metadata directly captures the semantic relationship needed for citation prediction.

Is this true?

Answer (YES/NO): YES